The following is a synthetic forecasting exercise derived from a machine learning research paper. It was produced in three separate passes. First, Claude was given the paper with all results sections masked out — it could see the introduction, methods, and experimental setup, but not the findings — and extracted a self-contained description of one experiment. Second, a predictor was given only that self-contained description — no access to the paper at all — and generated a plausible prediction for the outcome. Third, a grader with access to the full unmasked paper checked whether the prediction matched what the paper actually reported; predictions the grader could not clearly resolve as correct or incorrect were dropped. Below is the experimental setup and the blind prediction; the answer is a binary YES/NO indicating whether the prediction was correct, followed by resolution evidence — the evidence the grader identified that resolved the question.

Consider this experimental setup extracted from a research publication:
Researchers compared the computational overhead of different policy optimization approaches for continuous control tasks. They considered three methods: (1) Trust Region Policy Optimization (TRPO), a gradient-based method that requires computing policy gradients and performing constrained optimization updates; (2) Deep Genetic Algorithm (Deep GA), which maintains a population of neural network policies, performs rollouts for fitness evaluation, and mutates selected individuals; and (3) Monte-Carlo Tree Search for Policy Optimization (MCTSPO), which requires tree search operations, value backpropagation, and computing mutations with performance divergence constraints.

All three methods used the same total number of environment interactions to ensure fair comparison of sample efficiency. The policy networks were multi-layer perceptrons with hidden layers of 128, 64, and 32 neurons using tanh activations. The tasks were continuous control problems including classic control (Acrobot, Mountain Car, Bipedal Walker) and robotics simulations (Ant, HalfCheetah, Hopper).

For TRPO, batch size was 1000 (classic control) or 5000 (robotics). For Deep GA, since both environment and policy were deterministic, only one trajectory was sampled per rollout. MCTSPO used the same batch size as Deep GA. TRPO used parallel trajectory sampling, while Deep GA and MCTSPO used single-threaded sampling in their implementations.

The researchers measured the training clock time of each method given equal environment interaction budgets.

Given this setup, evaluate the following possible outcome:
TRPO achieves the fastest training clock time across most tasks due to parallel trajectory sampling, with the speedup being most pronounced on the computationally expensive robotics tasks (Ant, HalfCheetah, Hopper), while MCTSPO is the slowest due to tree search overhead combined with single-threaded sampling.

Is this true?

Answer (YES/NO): NO